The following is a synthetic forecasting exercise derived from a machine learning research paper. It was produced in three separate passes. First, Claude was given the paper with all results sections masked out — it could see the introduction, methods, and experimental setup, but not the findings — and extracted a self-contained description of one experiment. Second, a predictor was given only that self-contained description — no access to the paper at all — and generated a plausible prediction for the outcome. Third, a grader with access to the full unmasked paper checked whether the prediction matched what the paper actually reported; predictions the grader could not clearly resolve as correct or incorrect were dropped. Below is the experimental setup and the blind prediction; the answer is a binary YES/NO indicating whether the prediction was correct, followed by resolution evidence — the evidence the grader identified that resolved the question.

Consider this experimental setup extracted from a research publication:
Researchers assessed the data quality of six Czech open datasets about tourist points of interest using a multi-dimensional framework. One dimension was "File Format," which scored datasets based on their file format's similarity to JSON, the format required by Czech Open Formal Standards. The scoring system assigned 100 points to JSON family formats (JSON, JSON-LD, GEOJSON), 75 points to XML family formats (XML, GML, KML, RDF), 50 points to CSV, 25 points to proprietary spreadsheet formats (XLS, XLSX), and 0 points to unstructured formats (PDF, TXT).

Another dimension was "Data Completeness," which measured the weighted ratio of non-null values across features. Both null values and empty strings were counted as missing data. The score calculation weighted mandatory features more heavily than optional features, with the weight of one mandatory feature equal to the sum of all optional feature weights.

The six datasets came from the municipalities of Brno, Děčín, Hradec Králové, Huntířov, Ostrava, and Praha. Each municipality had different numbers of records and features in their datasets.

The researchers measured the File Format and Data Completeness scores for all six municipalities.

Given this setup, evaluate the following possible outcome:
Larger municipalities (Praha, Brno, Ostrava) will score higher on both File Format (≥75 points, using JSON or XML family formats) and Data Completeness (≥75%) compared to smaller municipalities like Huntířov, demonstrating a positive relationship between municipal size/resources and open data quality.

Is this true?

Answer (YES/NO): NO